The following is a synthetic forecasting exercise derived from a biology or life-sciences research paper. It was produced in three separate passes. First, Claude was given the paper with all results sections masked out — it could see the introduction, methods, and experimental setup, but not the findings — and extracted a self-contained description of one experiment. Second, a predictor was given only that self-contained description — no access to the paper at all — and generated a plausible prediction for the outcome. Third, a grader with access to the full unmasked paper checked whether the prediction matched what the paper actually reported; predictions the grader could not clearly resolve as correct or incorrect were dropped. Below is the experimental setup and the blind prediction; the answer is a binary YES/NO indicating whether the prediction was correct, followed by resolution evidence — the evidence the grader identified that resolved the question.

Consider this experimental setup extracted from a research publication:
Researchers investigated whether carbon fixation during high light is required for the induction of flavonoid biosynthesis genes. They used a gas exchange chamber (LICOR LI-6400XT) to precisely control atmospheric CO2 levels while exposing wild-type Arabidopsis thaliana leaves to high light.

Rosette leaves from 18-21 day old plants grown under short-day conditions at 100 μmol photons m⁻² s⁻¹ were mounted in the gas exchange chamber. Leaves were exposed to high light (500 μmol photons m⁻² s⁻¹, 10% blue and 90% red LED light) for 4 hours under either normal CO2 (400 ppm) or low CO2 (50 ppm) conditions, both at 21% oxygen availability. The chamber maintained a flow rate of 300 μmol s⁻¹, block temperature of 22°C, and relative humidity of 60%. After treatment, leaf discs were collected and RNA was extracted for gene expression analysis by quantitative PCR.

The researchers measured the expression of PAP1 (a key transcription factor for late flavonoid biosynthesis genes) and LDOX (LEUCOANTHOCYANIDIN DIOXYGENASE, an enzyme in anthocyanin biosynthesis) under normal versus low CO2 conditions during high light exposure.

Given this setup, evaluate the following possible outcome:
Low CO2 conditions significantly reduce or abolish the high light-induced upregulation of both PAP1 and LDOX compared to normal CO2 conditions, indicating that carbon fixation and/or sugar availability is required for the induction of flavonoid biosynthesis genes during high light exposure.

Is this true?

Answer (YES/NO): YES